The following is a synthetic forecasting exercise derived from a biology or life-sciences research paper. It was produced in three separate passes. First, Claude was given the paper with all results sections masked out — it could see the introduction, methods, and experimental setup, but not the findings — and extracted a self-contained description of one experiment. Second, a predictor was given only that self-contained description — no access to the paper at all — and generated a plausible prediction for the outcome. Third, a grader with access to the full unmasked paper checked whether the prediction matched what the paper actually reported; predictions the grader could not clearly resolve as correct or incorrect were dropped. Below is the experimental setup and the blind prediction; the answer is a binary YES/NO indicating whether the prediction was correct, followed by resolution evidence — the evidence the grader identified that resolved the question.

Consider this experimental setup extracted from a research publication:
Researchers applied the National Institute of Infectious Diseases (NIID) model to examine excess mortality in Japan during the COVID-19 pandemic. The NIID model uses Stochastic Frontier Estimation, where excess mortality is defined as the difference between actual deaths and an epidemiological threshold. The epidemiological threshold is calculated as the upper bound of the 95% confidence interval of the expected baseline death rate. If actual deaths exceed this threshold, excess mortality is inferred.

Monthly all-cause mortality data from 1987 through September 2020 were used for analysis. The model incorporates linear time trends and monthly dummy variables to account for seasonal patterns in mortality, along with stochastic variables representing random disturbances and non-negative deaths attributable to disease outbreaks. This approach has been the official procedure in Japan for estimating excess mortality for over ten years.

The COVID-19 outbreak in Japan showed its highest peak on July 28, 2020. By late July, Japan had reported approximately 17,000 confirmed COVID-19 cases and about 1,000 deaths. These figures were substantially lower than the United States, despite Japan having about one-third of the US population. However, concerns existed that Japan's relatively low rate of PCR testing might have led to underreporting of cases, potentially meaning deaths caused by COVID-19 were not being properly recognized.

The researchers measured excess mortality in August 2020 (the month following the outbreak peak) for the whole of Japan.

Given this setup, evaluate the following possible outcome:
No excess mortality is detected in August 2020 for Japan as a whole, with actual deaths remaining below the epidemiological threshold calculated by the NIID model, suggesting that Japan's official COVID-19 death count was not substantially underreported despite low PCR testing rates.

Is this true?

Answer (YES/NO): NO